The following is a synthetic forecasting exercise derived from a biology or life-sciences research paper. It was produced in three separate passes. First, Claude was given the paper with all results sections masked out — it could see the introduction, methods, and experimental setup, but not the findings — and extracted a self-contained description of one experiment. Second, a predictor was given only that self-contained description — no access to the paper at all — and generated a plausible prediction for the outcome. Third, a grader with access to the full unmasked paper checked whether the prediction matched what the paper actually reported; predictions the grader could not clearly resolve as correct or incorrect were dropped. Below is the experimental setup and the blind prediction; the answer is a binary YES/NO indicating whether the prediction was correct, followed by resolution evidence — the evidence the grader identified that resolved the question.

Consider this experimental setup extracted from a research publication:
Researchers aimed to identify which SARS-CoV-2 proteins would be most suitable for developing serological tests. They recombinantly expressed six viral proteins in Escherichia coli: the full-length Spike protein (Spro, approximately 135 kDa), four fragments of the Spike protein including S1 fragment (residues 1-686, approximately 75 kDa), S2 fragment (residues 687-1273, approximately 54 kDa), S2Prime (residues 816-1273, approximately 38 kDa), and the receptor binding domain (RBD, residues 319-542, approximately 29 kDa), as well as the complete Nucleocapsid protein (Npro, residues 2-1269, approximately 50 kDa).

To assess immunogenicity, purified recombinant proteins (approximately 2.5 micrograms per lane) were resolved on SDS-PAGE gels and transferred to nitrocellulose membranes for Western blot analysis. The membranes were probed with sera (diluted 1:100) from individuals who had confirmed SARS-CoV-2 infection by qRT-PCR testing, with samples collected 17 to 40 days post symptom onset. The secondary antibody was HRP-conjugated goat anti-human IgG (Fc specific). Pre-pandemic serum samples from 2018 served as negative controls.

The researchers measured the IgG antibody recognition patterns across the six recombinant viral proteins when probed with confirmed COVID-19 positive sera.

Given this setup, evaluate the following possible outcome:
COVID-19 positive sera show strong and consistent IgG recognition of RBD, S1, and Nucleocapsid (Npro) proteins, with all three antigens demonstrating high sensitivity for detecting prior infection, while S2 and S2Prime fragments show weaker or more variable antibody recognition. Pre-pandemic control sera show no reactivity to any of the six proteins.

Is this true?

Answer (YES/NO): NO